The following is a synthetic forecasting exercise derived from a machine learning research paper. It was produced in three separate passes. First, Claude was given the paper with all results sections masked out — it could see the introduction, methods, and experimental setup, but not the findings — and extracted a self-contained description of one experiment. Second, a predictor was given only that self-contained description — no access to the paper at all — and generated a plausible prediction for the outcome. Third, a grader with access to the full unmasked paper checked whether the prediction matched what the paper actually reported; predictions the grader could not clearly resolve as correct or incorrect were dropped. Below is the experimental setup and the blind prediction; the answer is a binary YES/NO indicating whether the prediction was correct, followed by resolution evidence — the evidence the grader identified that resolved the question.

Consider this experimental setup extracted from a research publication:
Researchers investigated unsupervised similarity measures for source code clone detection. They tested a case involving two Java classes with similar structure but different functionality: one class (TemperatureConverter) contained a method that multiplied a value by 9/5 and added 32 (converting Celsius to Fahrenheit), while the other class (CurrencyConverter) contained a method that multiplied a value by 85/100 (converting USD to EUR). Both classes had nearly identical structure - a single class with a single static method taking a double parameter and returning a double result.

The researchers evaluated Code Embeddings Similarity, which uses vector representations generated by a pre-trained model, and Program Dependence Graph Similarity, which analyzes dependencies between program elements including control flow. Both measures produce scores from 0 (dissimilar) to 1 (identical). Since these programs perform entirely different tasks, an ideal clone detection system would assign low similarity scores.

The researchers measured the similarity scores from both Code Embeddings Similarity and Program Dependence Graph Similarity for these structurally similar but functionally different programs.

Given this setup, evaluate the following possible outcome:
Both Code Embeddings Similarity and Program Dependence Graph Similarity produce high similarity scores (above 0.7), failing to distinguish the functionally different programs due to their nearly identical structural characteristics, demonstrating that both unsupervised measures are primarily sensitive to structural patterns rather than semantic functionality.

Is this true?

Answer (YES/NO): YES